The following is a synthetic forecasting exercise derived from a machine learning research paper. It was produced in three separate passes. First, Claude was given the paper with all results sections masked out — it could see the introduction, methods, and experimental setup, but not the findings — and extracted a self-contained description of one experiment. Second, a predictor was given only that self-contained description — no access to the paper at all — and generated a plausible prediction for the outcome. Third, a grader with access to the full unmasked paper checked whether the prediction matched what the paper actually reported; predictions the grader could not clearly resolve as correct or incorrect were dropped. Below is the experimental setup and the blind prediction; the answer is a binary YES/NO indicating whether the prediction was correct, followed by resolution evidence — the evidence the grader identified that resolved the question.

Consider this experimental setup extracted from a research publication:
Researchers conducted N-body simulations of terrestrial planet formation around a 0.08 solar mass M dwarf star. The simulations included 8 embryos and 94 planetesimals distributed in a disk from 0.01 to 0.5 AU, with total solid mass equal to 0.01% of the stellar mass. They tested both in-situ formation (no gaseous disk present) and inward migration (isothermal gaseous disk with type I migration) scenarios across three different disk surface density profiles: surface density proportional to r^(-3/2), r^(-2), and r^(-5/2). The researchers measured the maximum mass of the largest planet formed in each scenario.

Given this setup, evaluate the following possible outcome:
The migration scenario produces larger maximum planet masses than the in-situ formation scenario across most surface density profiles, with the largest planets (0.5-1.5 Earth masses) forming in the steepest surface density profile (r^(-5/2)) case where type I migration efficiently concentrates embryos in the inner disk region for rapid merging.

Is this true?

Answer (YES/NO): NO